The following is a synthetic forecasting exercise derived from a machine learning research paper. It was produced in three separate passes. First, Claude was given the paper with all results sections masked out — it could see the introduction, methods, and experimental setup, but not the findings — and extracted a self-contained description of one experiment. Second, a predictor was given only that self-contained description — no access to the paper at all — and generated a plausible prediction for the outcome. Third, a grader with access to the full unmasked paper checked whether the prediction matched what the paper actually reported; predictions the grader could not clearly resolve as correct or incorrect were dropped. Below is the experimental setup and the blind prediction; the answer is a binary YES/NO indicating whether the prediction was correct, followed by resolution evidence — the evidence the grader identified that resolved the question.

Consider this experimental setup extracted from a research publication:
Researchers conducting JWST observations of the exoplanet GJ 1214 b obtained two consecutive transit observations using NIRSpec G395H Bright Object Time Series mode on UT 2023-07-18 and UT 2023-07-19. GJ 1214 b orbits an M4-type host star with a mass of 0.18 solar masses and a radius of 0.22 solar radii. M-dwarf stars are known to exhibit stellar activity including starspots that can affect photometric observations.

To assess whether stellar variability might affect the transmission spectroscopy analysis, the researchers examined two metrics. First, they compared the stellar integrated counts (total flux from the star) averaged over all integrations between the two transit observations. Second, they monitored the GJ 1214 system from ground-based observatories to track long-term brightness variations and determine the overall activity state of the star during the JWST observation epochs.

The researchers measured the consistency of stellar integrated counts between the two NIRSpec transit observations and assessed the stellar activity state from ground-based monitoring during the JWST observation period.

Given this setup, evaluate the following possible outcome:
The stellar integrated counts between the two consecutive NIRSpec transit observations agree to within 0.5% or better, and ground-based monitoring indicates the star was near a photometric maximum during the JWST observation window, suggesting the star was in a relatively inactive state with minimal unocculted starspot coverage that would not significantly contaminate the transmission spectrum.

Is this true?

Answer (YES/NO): YES